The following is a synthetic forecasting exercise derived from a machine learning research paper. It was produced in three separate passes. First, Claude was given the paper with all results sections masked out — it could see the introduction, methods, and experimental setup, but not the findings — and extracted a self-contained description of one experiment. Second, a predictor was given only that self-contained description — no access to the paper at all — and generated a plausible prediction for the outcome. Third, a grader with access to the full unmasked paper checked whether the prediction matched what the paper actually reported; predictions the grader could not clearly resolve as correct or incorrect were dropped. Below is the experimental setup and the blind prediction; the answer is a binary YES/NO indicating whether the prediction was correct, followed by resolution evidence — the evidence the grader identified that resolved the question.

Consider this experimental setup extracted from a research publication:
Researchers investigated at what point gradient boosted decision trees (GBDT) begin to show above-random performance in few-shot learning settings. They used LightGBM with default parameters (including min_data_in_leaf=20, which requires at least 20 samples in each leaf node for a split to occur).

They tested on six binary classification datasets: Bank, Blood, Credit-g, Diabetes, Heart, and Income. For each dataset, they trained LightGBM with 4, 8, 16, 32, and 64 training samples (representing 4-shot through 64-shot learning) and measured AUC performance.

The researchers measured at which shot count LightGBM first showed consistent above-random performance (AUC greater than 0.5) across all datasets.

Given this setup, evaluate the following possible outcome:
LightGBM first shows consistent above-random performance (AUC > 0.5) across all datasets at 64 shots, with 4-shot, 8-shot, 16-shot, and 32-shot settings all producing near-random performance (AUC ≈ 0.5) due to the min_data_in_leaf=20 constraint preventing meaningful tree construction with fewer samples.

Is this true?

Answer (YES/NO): YES